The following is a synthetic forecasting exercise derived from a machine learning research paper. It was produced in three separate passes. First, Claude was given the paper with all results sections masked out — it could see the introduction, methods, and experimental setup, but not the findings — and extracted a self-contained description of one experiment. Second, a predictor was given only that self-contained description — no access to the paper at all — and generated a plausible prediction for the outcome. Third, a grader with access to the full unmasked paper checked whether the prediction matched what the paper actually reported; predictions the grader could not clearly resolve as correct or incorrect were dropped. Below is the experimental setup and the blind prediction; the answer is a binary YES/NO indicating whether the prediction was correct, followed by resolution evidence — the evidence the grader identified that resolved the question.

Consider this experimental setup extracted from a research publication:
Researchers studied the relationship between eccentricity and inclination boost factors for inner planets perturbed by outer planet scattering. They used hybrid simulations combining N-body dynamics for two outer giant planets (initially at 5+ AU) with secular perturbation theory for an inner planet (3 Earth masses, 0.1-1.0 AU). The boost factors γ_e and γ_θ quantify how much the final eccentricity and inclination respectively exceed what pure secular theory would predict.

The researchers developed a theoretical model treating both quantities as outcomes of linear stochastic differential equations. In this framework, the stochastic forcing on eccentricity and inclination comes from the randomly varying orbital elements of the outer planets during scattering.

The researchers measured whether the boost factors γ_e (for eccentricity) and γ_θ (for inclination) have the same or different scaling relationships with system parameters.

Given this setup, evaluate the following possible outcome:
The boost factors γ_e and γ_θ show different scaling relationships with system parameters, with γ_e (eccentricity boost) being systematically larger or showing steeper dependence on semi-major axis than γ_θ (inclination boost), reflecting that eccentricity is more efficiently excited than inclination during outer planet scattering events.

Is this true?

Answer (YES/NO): NO